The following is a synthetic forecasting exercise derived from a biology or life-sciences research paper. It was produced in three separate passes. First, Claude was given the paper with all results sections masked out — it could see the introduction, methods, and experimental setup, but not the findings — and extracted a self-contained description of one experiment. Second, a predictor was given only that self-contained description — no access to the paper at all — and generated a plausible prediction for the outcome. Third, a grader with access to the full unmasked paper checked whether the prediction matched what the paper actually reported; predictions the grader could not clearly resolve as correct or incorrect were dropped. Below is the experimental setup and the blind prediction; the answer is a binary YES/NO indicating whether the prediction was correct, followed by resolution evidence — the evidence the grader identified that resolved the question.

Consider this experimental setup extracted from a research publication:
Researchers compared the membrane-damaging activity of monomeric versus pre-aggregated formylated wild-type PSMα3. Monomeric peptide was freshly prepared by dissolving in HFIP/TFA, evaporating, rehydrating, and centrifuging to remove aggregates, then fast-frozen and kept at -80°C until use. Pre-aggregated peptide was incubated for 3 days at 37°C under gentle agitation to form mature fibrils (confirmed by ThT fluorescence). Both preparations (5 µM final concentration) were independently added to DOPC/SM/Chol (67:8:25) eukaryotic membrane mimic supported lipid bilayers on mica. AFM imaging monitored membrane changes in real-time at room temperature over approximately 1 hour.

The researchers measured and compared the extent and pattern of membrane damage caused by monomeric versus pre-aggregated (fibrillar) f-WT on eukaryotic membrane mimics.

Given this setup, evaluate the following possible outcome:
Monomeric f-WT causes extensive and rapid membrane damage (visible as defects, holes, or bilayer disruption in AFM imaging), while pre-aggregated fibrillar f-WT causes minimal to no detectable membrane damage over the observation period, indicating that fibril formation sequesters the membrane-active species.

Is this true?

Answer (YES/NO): NO